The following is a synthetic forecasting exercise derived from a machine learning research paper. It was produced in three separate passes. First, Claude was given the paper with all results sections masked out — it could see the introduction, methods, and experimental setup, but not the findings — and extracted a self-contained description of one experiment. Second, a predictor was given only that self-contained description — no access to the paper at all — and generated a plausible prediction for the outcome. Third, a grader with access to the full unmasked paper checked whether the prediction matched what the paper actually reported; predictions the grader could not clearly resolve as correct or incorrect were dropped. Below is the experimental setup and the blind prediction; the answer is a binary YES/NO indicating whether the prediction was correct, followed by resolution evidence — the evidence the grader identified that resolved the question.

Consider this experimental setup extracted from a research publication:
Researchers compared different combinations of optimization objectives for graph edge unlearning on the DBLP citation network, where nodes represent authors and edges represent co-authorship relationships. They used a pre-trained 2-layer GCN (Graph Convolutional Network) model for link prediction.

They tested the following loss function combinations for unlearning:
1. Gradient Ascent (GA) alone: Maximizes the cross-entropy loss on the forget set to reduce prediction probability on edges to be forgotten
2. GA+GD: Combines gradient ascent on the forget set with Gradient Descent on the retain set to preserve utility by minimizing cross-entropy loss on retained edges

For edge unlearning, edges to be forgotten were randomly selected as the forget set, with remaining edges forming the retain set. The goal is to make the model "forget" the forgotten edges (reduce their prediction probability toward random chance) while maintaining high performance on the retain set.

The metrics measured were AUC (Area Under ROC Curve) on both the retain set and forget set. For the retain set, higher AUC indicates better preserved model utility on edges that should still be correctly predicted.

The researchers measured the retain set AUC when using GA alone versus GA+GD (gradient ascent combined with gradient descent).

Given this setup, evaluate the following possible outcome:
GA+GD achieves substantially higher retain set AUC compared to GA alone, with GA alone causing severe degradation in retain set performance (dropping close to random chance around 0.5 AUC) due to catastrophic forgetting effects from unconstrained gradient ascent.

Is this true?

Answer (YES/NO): NO